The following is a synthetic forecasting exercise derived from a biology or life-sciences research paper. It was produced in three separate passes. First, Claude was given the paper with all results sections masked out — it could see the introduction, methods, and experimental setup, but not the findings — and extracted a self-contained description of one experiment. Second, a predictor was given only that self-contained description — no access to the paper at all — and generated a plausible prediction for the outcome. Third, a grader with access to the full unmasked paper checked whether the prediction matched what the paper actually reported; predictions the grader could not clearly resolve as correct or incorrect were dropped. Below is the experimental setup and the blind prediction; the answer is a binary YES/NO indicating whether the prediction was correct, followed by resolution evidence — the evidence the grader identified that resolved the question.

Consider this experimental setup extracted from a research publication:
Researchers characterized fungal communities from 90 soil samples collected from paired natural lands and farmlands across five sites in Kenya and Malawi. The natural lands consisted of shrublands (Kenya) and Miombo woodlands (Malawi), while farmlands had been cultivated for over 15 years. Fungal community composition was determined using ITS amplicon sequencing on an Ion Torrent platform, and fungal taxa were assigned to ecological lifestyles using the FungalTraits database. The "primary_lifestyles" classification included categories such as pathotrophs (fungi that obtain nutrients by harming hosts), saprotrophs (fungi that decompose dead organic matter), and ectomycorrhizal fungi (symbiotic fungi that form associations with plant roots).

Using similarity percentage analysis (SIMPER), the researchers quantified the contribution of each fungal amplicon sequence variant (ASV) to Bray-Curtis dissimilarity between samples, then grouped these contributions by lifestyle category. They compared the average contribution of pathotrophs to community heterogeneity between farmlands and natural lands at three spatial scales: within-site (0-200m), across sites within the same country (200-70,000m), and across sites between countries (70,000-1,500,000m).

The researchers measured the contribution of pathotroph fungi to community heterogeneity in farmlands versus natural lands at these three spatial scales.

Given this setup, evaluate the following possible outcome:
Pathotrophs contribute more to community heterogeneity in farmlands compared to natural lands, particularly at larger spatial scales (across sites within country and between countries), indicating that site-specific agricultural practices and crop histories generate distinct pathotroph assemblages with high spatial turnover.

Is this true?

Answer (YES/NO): NO